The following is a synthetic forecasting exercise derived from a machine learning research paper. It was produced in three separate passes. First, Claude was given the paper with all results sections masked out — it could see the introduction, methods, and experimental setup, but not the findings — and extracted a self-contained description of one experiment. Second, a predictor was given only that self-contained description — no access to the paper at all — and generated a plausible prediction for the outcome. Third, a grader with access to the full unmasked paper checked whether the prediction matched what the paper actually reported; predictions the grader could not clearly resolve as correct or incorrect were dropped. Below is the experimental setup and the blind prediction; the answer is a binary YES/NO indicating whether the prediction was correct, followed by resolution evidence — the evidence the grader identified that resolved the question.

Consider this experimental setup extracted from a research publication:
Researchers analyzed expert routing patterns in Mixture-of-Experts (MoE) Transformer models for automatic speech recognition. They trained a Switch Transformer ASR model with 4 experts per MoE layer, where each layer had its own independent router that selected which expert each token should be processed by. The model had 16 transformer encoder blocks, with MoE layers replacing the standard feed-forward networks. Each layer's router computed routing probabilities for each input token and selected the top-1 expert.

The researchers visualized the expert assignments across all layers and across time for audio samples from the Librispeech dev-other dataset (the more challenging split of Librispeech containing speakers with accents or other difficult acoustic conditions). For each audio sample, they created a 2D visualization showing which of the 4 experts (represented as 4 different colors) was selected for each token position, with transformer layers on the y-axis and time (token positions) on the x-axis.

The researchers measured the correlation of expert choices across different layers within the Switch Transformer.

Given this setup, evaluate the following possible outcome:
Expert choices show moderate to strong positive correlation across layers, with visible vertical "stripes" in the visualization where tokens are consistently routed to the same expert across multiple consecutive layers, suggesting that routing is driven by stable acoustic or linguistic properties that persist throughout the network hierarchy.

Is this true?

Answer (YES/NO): NO